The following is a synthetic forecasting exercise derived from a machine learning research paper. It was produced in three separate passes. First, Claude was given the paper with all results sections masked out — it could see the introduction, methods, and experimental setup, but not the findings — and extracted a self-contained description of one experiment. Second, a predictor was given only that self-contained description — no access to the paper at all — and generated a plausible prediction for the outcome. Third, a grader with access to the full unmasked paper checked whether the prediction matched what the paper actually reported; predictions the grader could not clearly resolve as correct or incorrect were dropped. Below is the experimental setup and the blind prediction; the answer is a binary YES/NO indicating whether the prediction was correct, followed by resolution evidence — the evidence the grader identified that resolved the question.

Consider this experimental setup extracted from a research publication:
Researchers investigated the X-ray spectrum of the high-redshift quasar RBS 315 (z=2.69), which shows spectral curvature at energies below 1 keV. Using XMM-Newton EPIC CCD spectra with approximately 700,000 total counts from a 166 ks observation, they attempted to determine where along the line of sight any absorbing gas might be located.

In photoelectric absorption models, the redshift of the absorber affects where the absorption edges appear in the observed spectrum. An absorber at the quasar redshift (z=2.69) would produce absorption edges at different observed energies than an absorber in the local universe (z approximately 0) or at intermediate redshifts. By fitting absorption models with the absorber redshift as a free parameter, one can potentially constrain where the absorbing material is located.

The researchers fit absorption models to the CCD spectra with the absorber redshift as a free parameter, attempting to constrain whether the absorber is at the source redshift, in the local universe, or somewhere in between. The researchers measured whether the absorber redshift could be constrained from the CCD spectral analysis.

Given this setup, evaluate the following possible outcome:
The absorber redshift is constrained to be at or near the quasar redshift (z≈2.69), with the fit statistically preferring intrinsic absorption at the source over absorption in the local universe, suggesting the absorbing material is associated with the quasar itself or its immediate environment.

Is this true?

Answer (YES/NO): NO